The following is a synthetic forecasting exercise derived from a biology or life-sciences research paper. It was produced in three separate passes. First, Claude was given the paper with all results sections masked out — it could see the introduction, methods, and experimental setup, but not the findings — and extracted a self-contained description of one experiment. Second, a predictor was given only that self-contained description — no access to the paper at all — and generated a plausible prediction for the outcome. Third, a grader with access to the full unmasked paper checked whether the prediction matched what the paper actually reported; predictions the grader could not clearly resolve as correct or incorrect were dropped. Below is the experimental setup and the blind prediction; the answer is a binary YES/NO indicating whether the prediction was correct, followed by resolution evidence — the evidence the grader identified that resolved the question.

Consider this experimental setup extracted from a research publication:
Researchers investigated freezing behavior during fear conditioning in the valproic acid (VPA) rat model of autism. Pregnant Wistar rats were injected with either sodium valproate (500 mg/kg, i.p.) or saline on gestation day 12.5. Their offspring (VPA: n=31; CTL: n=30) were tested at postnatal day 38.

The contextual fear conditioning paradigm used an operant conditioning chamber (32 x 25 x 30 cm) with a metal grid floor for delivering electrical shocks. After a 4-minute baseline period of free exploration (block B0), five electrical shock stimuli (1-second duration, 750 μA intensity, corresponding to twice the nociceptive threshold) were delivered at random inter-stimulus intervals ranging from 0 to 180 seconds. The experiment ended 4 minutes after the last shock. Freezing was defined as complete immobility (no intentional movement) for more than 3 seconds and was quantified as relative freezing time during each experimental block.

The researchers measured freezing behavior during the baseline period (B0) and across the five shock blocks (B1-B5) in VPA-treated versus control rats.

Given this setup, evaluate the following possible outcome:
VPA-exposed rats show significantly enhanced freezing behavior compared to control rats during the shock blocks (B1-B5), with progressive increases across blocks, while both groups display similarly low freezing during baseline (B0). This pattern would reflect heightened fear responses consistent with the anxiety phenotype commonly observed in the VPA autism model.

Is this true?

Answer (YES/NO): NO